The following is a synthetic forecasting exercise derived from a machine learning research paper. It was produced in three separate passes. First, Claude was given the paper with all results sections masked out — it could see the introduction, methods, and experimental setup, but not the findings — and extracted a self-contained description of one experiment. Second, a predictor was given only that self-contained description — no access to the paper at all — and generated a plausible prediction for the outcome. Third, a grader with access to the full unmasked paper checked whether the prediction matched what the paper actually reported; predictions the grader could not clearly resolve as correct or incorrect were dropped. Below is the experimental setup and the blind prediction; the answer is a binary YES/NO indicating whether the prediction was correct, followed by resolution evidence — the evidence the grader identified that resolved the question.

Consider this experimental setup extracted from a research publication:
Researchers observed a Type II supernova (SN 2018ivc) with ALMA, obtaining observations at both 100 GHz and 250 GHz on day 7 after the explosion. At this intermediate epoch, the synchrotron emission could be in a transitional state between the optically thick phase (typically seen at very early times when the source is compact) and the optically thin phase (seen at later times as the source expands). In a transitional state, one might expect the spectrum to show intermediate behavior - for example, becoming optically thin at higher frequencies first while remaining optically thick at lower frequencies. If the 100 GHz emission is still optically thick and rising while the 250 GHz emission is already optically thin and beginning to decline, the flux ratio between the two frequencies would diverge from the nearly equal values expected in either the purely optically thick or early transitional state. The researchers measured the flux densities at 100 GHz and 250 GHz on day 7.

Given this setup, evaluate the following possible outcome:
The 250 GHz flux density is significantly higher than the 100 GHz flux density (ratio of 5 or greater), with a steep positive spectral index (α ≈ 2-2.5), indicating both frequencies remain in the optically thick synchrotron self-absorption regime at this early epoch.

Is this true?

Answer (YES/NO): NO